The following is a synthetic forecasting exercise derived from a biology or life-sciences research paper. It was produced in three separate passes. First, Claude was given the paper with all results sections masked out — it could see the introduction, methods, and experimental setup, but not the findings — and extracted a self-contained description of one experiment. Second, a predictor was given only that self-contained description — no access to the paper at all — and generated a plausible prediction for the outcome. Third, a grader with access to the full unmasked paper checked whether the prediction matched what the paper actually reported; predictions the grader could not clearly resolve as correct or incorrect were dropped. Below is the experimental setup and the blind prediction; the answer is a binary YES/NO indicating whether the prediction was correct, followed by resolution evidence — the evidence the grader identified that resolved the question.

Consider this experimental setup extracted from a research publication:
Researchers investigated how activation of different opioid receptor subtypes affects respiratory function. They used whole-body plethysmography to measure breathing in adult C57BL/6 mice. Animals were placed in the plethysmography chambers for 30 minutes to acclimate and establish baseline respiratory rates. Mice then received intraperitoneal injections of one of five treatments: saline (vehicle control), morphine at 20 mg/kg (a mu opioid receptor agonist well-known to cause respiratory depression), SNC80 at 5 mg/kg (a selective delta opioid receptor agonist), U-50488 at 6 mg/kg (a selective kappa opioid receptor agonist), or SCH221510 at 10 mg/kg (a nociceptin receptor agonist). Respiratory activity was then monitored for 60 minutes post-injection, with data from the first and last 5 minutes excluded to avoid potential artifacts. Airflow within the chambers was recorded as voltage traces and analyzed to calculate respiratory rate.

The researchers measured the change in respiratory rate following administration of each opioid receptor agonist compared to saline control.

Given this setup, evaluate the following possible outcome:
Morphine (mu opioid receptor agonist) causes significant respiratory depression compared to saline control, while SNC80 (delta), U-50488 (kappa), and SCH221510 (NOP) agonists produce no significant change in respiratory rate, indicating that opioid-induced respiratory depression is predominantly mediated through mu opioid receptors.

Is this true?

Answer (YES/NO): NO